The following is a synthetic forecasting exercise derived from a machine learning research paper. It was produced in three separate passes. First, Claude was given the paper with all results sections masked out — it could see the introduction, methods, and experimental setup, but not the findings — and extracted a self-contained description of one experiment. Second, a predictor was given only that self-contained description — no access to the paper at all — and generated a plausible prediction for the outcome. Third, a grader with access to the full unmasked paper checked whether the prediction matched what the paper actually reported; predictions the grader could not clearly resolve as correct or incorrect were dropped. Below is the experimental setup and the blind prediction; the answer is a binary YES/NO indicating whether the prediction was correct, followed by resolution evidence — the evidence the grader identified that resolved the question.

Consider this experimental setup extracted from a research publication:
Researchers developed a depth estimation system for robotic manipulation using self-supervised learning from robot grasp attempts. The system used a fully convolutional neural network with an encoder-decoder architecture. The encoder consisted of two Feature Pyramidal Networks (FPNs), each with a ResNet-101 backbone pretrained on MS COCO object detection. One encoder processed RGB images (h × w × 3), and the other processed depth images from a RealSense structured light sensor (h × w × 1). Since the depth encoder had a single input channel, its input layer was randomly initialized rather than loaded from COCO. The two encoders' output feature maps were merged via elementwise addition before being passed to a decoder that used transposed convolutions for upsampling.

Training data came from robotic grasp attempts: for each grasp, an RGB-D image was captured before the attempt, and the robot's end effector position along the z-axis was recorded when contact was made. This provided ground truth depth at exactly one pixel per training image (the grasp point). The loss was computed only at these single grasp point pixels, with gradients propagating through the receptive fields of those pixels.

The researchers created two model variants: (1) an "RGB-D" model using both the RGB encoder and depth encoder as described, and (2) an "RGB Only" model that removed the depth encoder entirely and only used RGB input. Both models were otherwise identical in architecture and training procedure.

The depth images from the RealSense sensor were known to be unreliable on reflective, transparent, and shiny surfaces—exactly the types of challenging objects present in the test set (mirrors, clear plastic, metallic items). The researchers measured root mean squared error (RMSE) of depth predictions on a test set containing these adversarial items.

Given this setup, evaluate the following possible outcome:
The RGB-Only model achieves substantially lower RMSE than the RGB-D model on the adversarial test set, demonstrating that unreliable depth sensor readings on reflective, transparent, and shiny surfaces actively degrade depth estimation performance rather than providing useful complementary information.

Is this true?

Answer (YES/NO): NO